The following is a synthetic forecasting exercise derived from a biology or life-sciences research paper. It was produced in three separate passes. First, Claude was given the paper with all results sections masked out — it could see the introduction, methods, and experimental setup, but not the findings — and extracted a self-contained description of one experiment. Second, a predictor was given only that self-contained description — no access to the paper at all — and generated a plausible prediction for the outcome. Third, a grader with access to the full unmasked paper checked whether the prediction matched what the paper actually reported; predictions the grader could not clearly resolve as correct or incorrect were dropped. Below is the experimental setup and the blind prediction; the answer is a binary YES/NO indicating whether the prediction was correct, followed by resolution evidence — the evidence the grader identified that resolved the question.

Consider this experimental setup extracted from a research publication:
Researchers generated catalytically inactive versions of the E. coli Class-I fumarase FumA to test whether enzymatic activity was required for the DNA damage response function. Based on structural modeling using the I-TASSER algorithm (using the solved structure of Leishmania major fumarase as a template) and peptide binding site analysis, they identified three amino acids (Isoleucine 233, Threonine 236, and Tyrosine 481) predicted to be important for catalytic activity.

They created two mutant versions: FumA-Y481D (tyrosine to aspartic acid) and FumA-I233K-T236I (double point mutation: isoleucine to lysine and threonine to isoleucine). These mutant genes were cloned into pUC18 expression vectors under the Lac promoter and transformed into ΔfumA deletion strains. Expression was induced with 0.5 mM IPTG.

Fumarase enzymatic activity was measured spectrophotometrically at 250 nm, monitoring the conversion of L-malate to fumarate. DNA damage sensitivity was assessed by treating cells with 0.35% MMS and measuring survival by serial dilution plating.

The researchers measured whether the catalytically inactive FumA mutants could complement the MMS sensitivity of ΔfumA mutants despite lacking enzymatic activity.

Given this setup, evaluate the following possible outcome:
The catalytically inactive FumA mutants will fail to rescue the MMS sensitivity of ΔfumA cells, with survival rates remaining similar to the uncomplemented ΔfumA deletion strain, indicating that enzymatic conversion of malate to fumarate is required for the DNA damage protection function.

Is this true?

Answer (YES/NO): YES